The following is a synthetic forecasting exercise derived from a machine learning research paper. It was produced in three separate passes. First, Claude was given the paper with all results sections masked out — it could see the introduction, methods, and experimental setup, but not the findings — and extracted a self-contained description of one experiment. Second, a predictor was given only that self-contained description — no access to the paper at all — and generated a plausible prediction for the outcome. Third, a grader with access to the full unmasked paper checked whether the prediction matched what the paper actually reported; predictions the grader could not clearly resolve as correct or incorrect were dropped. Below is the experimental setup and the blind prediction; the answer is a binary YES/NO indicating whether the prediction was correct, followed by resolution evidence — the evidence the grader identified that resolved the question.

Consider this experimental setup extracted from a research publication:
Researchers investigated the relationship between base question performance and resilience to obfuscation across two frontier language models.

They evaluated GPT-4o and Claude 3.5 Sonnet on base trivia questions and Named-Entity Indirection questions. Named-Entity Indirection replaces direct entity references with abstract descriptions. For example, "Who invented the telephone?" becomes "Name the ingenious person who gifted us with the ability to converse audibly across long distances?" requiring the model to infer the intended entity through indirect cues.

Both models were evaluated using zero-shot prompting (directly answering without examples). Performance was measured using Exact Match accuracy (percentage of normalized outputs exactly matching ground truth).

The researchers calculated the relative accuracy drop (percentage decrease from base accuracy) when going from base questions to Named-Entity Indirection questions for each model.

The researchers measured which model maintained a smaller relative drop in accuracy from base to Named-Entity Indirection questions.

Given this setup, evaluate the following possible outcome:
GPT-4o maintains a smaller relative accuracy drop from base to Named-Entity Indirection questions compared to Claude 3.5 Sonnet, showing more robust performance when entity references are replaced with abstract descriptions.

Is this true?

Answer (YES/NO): YES